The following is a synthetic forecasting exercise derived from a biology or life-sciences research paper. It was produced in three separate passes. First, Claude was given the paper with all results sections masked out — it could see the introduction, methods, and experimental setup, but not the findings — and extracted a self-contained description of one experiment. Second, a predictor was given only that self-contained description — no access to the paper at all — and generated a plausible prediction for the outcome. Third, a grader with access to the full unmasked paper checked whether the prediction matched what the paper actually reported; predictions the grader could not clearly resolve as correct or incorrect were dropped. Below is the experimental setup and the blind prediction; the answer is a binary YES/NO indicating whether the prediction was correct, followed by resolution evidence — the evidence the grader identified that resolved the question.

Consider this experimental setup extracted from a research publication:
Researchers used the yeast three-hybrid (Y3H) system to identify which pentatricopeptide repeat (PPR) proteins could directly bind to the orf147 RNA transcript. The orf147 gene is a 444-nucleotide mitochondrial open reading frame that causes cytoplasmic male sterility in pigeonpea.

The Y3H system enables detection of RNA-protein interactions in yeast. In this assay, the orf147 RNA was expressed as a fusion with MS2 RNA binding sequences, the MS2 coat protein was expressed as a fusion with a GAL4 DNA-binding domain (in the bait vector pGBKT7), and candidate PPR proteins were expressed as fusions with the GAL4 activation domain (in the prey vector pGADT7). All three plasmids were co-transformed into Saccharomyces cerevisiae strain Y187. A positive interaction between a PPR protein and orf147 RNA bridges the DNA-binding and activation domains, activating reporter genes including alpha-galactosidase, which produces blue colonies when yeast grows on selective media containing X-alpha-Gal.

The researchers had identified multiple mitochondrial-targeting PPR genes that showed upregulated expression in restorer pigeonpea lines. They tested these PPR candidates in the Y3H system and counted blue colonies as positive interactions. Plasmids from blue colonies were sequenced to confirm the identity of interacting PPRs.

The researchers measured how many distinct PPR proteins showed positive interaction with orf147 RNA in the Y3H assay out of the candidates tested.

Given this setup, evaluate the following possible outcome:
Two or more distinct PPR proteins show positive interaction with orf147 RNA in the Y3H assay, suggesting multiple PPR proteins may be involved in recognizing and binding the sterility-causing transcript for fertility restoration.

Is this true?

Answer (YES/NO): NO